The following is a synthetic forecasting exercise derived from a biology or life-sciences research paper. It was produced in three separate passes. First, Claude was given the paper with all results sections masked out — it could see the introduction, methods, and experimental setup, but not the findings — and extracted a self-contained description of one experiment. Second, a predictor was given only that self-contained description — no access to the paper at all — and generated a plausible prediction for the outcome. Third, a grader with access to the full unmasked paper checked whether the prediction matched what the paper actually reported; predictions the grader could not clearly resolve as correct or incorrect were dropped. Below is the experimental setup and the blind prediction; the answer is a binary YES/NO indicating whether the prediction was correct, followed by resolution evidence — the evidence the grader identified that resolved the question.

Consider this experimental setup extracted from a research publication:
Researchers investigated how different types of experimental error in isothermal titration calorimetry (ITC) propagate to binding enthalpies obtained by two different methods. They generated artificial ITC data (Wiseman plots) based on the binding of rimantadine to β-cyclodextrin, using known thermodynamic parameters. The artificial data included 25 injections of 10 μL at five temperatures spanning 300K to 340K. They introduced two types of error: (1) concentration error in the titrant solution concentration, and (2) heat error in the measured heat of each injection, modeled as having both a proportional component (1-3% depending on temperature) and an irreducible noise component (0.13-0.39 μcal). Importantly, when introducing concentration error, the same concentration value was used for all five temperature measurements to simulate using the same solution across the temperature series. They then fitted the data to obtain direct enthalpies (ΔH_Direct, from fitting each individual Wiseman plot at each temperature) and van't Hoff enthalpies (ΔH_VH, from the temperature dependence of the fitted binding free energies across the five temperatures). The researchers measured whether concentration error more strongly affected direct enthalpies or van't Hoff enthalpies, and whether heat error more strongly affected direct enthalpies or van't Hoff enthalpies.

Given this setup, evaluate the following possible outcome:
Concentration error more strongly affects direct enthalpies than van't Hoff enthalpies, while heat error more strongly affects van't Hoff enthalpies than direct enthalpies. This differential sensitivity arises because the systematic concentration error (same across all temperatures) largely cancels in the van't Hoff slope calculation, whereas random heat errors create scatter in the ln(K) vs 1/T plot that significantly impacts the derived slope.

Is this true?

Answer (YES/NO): YES